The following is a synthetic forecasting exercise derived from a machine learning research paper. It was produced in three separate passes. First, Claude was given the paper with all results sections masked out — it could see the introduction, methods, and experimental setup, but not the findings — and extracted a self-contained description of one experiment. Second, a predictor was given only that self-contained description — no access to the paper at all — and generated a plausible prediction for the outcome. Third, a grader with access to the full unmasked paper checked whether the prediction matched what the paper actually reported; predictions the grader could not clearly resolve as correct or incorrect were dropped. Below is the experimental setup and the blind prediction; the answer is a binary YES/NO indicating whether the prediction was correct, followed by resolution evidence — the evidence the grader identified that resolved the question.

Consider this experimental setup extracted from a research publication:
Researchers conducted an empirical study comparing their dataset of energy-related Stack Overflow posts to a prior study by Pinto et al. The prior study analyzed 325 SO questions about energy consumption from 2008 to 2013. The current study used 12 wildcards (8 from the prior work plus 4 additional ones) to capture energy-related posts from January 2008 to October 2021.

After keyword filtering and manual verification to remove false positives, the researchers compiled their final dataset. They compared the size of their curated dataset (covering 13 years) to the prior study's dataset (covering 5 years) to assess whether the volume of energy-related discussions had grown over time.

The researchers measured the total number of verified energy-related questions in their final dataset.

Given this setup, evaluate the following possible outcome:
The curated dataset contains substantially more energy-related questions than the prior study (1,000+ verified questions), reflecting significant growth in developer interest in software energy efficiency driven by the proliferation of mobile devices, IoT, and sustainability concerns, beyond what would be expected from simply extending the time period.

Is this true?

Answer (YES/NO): NO